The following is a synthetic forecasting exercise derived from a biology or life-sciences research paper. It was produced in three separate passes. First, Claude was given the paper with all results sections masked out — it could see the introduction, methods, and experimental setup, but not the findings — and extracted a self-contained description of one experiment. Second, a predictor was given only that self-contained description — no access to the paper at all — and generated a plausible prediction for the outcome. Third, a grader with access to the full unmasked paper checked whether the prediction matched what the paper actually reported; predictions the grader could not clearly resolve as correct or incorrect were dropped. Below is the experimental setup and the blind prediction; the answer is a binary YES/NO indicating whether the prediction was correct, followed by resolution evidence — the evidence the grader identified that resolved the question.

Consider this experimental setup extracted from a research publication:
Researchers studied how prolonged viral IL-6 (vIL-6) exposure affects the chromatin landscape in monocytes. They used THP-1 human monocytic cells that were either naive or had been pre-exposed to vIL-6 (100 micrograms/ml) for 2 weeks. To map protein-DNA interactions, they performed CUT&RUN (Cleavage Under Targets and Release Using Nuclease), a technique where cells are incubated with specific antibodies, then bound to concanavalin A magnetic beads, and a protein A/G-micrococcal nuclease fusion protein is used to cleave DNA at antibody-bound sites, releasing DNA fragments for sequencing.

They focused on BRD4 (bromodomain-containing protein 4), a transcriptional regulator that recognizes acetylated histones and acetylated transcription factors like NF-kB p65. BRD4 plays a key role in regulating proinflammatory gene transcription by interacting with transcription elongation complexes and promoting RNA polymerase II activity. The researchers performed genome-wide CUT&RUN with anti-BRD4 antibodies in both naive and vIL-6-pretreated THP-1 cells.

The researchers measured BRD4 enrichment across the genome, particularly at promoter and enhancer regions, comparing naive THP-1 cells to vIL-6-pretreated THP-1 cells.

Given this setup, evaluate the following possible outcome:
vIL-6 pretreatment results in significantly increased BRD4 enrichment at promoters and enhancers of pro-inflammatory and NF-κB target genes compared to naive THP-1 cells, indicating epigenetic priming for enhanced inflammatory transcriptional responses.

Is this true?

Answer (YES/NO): YES